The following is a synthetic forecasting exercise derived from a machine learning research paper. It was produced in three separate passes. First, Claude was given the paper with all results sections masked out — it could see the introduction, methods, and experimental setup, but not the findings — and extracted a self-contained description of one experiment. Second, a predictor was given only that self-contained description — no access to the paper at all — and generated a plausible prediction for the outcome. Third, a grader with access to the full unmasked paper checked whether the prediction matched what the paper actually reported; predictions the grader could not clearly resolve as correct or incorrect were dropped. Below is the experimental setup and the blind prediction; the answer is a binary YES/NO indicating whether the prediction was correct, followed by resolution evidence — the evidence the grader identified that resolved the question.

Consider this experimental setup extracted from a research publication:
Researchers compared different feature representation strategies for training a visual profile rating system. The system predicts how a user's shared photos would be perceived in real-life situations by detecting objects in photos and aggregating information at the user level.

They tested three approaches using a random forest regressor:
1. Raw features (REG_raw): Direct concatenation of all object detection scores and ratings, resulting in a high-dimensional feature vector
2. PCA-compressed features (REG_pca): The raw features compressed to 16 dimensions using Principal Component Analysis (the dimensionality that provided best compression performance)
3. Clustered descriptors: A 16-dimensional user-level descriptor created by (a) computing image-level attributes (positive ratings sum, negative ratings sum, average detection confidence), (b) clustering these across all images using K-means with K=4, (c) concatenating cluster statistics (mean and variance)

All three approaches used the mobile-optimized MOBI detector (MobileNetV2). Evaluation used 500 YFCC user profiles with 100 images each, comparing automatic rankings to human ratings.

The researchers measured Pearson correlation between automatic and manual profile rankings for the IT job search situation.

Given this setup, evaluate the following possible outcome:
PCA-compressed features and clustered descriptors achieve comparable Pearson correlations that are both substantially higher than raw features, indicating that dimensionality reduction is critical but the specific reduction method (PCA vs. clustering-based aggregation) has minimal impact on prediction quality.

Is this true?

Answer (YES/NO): NO